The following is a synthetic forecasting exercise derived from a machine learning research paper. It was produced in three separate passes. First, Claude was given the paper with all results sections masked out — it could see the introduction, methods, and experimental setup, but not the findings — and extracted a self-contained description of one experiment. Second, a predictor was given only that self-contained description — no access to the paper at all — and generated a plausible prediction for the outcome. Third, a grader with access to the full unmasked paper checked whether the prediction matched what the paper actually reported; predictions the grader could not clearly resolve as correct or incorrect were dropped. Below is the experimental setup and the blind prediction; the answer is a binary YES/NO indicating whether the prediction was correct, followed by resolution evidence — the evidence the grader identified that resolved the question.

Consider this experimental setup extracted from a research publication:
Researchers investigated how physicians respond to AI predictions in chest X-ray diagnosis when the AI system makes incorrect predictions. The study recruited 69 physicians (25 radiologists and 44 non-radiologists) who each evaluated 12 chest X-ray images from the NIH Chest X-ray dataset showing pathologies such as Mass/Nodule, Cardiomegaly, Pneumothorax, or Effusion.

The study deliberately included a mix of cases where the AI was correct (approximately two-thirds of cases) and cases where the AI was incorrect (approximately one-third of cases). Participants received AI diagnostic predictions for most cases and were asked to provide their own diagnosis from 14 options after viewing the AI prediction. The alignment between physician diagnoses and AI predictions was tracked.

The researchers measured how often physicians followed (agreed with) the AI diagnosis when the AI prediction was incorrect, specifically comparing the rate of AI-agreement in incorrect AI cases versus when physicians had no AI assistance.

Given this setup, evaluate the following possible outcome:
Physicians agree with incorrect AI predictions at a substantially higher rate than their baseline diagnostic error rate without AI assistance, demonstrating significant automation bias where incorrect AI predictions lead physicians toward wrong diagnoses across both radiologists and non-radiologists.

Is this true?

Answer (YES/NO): NO